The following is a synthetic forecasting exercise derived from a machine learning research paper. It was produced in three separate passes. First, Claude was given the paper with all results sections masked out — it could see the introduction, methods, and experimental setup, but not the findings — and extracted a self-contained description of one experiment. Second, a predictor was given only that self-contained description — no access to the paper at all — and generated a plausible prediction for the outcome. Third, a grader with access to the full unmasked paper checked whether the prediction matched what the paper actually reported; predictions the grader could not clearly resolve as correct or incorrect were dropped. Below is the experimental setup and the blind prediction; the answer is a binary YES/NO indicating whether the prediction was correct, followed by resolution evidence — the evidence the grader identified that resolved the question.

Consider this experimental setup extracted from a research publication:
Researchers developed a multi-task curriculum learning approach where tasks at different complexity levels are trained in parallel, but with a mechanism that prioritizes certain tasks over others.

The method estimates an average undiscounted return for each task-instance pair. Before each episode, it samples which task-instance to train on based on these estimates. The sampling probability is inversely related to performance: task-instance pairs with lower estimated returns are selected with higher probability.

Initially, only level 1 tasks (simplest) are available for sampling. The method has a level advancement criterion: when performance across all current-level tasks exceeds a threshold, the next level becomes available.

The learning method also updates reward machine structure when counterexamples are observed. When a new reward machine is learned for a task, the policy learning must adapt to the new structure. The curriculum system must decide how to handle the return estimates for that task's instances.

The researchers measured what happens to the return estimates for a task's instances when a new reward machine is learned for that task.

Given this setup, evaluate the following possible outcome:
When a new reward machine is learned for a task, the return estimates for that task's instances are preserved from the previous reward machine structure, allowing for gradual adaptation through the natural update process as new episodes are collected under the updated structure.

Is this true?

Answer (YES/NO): NO